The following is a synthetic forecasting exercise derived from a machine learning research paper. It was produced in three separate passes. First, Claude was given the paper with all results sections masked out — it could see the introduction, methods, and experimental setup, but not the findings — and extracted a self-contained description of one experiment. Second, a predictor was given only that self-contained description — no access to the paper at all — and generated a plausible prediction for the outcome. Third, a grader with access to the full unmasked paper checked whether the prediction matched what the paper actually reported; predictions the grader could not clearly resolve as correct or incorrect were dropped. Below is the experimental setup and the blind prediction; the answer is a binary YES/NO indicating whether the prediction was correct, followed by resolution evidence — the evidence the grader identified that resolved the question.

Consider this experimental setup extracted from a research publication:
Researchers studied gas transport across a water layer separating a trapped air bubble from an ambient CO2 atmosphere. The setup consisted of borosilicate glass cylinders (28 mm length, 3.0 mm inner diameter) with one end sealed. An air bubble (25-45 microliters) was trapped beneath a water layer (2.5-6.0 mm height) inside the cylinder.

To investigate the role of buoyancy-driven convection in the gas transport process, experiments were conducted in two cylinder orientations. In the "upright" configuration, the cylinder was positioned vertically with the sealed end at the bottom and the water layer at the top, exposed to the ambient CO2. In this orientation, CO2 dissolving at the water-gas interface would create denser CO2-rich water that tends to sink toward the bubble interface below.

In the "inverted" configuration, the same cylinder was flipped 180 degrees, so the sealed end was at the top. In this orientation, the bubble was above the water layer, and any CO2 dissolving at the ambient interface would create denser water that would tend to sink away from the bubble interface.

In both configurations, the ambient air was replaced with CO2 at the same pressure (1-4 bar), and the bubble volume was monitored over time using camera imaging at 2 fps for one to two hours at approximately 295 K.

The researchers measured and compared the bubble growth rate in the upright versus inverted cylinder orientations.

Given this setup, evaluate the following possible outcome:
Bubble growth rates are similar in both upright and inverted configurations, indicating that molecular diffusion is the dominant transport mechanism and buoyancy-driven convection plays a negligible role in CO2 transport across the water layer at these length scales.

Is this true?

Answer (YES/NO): NO